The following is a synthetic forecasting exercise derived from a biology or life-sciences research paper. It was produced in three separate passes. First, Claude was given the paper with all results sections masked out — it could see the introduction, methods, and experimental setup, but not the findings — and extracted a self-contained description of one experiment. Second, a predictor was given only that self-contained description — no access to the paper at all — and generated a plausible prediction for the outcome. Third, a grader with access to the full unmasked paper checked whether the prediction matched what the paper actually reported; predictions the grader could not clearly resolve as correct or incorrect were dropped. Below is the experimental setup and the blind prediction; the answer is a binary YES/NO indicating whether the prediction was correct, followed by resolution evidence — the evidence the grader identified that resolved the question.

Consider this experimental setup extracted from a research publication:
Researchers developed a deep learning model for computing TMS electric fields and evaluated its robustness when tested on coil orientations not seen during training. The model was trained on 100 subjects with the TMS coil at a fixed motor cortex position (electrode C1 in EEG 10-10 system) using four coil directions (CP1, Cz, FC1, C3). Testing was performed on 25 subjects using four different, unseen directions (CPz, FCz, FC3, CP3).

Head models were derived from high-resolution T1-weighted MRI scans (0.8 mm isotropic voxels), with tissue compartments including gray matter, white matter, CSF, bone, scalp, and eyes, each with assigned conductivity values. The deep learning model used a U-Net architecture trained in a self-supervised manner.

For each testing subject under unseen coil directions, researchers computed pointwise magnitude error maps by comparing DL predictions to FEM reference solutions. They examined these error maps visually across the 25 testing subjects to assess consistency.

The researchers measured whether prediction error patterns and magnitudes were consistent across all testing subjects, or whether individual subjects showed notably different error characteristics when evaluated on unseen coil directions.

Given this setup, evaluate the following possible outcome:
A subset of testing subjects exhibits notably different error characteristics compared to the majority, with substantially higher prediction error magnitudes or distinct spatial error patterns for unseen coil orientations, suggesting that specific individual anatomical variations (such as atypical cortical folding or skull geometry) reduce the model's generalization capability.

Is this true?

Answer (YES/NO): YES